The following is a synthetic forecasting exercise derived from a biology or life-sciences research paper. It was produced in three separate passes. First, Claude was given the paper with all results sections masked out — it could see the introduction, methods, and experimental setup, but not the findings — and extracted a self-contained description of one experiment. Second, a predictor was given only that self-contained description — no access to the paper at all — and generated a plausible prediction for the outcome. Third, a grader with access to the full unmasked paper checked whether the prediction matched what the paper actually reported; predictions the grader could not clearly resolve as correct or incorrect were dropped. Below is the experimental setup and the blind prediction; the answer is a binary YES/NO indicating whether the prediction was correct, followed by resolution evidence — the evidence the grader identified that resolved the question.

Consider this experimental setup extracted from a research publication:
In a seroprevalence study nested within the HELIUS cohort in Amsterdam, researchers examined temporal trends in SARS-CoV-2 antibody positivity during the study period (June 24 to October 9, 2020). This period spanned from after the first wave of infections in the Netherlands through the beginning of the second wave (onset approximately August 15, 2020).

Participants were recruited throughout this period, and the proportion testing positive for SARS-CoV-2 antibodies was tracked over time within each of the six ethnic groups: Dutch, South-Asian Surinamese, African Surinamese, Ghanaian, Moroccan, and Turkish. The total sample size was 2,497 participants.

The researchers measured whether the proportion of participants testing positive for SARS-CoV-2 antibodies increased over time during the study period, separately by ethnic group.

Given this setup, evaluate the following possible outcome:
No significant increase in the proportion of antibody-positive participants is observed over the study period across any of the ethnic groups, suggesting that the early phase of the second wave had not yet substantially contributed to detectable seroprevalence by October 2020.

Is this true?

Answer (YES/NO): NO